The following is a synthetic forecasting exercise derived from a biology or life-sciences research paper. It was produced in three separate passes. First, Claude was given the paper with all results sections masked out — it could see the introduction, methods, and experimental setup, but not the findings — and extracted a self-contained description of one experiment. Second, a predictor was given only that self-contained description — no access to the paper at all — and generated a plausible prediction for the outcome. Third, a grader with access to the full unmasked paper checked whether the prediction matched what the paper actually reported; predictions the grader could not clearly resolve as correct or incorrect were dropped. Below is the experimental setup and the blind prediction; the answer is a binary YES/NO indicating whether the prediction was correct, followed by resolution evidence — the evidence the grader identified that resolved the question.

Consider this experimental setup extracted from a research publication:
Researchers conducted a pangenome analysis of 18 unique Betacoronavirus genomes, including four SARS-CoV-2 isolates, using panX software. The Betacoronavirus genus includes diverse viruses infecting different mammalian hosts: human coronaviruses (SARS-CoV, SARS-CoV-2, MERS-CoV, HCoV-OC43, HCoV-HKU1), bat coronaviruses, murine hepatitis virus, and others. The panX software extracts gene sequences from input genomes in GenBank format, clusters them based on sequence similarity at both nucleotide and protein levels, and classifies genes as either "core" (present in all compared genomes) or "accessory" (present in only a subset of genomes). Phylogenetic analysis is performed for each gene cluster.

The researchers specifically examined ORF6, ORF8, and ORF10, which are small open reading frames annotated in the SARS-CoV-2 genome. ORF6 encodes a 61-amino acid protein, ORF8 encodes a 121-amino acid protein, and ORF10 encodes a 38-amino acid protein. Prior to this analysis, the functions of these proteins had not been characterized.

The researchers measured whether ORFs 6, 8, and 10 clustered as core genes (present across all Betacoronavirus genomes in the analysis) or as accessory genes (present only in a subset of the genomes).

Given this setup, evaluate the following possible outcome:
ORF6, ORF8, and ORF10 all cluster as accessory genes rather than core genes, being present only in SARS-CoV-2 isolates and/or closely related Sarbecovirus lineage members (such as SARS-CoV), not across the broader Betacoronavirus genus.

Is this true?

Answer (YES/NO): YES